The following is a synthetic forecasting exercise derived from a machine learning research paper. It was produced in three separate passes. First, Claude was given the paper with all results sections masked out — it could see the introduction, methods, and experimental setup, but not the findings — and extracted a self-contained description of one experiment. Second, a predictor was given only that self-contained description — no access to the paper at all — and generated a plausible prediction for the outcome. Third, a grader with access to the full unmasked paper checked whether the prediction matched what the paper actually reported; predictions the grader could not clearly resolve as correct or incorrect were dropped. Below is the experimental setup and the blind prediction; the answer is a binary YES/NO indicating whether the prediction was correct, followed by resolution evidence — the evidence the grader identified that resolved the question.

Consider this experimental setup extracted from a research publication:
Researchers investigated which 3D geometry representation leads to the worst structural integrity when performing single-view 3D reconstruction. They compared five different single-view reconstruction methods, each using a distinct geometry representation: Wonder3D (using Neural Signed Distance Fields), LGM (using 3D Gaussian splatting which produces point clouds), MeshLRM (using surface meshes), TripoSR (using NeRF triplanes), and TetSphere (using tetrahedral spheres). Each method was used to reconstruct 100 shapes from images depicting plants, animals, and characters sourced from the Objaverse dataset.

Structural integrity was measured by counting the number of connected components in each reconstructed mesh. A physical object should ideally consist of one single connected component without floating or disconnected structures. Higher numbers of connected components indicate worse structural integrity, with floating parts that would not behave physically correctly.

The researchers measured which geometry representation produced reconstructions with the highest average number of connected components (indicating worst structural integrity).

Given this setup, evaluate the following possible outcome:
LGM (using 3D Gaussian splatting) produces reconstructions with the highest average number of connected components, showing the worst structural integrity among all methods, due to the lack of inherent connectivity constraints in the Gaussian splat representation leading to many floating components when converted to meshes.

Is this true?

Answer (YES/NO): YES